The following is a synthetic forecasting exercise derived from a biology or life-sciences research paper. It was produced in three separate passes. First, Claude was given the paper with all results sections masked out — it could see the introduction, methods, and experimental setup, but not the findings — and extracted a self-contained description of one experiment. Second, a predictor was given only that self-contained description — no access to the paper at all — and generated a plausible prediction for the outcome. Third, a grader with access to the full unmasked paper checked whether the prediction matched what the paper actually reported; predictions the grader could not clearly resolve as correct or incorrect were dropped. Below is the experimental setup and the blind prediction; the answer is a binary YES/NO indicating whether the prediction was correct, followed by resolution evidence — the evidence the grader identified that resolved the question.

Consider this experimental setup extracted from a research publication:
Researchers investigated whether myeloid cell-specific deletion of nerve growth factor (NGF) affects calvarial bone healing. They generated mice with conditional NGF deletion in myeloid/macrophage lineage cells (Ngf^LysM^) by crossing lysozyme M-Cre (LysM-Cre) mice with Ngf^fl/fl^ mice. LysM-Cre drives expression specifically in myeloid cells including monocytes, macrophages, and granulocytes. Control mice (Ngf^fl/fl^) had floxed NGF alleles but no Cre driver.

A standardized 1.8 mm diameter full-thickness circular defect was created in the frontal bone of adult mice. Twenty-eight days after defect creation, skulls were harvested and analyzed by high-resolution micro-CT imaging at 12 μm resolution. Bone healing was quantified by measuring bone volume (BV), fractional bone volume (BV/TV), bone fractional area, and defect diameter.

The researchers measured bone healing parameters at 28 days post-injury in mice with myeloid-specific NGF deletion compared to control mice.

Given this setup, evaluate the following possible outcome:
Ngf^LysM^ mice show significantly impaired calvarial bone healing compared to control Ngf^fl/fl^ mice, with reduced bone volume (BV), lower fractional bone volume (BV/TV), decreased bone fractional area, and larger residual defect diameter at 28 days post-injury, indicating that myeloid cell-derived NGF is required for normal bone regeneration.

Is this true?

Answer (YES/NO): YES